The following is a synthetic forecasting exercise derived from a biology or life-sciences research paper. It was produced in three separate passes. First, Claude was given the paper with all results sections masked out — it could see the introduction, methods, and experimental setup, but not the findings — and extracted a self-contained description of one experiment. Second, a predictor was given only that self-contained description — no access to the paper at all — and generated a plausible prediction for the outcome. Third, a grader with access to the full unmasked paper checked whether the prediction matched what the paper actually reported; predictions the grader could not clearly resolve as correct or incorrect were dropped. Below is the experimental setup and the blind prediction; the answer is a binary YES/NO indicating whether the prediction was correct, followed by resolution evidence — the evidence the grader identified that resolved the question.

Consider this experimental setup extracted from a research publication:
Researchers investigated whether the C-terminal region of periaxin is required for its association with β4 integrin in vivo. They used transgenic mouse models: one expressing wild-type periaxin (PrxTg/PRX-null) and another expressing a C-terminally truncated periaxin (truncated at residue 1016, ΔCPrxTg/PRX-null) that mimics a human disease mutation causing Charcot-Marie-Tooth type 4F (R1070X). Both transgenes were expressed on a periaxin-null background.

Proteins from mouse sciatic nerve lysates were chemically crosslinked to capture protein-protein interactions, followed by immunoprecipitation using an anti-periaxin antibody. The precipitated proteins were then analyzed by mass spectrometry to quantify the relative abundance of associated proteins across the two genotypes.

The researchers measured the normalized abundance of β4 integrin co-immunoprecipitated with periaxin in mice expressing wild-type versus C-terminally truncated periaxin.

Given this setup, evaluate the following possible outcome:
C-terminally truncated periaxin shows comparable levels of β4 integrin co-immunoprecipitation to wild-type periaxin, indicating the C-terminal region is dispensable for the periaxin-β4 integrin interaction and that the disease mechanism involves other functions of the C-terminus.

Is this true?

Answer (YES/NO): NO